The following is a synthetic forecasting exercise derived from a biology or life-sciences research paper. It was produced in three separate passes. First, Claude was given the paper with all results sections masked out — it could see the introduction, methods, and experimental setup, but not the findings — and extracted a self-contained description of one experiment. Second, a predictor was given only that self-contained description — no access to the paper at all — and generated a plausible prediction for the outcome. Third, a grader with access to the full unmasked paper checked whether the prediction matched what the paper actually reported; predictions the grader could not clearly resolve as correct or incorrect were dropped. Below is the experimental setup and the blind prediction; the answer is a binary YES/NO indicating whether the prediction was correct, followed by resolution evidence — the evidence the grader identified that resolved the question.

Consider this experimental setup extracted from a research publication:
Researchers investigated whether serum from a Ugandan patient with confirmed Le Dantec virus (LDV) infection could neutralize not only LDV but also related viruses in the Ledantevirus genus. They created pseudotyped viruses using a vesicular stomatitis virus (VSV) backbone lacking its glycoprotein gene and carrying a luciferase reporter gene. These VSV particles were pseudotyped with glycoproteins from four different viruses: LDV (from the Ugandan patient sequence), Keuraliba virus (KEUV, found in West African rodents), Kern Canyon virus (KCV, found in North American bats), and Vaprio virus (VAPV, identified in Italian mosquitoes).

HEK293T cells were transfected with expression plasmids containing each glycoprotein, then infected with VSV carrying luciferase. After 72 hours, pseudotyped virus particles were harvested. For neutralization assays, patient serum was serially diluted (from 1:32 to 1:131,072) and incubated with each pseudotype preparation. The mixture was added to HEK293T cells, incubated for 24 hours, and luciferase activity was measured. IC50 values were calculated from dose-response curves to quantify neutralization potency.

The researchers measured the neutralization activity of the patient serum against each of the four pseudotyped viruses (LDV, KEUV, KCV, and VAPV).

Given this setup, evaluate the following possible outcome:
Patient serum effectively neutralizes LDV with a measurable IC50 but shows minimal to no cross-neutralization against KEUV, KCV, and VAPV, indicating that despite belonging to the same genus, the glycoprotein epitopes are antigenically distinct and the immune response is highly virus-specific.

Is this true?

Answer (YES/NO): NO